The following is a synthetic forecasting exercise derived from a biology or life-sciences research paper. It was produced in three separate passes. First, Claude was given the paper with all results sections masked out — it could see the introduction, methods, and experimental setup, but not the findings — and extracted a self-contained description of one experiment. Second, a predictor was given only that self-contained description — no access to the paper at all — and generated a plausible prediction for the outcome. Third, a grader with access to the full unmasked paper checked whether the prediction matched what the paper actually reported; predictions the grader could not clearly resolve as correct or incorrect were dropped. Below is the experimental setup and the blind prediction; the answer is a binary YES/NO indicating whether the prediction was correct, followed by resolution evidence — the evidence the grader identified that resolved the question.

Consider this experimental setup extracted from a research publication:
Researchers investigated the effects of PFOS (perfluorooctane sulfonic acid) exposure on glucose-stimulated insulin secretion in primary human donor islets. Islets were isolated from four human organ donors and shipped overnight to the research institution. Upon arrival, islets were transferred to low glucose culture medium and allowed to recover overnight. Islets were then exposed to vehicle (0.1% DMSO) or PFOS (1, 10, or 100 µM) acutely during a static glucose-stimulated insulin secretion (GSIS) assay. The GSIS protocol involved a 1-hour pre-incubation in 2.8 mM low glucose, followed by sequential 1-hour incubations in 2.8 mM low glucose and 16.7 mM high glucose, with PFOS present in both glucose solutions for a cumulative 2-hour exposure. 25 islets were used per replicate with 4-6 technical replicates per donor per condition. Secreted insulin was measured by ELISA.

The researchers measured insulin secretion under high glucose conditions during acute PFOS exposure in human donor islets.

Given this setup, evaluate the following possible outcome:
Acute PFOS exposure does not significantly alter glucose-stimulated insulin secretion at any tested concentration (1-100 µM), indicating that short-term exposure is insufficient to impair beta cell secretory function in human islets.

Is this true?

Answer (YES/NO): NO